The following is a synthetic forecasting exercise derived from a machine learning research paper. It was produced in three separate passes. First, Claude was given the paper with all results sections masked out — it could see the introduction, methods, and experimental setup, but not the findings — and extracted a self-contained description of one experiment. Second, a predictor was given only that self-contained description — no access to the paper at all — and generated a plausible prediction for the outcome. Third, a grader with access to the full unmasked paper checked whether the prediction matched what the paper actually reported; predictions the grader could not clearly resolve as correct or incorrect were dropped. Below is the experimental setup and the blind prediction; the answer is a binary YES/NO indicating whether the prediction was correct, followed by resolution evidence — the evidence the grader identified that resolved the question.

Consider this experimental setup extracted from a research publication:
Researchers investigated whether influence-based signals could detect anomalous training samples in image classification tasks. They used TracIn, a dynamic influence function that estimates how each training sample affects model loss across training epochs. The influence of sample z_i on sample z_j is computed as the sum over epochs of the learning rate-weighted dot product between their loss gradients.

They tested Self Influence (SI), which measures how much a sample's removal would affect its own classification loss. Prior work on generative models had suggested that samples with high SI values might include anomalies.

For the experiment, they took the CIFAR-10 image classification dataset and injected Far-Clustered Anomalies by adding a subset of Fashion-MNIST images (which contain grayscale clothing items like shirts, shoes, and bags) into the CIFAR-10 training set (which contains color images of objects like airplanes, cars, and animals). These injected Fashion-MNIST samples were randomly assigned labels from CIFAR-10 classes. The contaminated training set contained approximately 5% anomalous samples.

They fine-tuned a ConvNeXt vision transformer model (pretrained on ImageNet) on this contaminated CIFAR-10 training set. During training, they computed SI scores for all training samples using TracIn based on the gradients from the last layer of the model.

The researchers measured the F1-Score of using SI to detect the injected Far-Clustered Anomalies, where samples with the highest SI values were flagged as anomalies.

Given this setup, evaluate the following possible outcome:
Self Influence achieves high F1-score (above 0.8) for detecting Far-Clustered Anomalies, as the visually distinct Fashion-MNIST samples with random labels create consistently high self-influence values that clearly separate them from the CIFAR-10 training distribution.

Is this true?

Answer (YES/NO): NO